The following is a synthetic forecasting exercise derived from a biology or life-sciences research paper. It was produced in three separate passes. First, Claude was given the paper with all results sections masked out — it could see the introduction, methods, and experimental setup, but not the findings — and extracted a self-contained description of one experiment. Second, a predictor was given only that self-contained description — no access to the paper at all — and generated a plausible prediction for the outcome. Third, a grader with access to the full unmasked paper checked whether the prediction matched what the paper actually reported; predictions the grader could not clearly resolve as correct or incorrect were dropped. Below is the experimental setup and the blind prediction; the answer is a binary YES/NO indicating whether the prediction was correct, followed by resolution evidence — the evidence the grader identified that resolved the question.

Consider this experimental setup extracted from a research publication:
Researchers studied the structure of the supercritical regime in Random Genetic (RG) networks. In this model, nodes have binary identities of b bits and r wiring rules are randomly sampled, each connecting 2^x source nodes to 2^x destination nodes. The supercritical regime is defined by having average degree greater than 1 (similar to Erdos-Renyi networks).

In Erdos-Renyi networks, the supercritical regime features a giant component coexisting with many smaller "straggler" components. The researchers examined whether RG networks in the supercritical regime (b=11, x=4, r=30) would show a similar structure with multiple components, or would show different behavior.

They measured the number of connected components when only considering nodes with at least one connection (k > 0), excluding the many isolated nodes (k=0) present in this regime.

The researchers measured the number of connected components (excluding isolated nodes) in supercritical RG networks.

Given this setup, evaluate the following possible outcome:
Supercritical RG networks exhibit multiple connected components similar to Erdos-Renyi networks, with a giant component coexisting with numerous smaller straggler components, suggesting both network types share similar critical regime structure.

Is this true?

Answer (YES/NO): NO